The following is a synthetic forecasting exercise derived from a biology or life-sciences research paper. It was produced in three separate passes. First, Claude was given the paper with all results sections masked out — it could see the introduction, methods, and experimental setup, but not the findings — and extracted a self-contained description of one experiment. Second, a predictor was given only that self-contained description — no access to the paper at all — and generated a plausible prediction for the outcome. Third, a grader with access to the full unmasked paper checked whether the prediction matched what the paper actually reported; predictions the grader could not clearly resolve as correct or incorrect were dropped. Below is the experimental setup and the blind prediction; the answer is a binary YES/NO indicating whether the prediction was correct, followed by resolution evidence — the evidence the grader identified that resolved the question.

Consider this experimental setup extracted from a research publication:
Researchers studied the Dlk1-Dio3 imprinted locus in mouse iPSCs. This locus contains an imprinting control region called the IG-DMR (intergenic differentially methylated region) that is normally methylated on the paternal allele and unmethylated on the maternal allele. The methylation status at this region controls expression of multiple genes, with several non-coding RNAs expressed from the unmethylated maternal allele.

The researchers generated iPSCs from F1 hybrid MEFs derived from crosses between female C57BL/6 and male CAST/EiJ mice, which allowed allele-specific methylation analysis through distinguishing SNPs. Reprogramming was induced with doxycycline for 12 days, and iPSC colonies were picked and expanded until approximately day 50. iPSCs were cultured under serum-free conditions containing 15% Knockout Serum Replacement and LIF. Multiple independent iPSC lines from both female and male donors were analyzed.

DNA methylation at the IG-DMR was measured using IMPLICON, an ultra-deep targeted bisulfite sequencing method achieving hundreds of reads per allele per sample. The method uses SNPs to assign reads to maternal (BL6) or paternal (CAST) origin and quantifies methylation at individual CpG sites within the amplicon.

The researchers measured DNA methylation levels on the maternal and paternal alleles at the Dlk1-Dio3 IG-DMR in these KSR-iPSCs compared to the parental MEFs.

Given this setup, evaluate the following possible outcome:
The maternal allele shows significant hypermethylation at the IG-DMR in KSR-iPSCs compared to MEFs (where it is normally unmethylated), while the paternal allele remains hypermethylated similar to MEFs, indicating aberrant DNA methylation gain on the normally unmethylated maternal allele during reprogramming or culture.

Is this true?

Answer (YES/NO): NO